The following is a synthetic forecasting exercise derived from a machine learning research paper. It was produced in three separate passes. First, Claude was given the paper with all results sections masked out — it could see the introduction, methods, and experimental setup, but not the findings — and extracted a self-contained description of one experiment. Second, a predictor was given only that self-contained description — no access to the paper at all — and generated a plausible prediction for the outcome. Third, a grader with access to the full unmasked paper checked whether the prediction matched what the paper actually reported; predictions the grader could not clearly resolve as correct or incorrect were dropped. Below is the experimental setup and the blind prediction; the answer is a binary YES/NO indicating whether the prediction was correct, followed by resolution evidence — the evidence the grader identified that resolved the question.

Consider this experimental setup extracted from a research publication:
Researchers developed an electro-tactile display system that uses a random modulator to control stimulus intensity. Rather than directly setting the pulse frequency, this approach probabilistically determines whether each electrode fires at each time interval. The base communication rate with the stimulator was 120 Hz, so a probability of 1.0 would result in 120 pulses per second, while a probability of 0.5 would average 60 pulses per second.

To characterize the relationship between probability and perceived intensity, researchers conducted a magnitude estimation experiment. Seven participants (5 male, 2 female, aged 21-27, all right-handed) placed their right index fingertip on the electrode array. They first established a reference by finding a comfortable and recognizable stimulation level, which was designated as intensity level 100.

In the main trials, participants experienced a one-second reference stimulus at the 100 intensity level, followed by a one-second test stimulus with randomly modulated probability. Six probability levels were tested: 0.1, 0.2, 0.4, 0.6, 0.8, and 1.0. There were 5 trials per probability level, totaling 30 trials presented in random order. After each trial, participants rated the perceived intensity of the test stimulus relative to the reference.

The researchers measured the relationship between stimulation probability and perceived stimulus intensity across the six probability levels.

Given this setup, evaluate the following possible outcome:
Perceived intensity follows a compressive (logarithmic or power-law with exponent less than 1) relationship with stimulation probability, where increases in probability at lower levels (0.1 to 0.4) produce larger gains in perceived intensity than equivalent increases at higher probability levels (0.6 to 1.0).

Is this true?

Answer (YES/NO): NO